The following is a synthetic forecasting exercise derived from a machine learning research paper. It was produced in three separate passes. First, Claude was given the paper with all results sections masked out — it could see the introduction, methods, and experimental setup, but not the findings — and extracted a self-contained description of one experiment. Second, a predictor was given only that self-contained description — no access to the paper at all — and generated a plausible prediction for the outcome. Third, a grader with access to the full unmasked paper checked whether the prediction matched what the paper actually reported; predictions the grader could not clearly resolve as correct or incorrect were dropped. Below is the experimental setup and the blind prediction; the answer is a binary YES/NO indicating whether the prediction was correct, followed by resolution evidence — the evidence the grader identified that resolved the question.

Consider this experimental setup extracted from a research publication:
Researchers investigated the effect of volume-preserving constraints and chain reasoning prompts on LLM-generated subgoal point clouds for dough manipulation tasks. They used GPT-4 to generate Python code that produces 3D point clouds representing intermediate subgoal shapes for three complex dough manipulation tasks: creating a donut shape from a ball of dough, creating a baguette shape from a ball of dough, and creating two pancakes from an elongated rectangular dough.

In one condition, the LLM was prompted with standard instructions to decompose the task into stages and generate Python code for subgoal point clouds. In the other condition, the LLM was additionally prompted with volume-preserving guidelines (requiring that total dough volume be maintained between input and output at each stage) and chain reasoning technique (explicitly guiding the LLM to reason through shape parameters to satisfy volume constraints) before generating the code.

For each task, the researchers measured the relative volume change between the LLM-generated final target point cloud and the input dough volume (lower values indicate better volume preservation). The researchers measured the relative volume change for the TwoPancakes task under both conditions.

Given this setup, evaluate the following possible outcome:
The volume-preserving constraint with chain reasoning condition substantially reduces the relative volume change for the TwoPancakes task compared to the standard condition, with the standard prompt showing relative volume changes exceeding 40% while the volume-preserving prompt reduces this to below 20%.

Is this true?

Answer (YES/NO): YES